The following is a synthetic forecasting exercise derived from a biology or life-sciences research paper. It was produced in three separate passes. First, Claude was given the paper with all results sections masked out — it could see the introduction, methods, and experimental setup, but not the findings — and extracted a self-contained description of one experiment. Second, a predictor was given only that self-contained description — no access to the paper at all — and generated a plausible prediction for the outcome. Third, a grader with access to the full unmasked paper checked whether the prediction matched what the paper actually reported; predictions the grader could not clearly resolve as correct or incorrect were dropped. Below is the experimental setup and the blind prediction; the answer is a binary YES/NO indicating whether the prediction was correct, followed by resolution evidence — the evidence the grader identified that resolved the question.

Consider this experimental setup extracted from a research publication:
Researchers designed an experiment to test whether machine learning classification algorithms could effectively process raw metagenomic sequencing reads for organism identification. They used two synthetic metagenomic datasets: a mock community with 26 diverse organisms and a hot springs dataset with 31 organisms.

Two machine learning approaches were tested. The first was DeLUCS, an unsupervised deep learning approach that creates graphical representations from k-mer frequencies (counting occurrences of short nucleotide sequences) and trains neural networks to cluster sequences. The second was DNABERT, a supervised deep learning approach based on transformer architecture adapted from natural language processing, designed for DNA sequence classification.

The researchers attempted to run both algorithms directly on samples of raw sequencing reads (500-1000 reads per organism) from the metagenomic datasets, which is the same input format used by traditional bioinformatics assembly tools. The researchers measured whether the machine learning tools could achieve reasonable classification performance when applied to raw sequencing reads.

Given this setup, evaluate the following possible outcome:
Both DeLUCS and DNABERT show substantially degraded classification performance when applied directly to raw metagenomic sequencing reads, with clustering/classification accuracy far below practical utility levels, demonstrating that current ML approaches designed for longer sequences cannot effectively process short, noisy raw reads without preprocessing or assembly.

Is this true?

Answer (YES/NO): YES